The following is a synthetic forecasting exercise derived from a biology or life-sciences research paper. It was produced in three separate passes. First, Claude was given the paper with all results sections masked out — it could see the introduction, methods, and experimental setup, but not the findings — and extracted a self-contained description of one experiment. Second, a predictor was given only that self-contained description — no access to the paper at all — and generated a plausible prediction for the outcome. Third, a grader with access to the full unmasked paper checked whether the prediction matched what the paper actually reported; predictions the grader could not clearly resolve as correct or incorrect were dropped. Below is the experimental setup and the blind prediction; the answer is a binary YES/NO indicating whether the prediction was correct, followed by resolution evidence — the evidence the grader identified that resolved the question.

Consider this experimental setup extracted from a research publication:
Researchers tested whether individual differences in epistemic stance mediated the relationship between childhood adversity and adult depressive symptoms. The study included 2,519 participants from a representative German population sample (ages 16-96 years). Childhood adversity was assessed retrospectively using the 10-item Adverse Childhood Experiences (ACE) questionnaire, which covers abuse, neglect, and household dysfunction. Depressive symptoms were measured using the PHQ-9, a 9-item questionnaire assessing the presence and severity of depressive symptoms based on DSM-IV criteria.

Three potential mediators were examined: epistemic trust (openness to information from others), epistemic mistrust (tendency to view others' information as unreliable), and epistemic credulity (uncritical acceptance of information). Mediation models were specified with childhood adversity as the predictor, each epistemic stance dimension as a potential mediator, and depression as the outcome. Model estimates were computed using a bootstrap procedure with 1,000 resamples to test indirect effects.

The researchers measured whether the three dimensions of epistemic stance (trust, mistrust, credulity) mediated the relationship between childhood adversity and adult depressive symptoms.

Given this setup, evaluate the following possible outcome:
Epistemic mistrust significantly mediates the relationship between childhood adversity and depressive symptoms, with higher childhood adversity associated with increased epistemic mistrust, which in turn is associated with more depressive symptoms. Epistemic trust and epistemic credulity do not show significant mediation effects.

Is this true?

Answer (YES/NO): NO